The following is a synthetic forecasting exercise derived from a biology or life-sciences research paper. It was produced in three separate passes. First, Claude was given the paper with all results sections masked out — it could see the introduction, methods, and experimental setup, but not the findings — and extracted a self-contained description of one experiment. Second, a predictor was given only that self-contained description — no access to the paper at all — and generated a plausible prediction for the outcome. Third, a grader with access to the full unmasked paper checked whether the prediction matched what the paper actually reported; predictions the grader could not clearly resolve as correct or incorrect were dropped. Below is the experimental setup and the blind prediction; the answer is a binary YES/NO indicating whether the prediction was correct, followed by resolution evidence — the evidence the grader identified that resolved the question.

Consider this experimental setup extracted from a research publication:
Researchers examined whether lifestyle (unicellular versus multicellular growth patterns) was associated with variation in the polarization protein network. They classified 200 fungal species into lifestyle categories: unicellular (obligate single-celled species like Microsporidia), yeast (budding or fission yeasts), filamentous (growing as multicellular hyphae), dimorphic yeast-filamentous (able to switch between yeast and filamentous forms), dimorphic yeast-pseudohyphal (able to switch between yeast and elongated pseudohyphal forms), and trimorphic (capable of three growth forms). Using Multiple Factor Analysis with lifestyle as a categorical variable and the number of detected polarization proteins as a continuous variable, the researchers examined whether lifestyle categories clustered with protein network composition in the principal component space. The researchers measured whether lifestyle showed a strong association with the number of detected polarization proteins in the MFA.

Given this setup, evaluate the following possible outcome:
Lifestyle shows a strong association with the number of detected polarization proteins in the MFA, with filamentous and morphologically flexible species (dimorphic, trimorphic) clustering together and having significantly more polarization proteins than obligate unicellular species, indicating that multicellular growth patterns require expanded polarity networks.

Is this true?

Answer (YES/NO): NO